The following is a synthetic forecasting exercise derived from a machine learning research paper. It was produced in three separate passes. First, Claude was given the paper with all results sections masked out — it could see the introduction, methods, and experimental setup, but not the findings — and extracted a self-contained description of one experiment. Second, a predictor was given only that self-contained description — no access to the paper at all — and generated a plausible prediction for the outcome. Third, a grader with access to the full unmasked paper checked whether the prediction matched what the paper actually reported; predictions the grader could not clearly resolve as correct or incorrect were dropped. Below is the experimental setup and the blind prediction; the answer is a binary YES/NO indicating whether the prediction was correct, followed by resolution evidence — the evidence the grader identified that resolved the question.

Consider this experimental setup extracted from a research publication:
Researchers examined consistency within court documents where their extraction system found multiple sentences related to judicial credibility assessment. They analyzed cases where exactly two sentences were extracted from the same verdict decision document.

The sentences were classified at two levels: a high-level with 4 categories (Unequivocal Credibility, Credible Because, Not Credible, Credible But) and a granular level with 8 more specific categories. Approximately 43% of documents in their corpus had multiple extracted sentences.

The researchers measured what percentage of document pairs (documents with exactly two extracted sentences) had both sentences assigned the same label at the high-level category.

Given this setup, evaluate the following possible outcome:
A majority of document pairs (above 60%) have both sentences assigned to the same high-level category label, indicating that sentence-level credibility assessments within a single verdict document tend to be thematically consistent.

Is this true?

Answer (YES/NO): YES